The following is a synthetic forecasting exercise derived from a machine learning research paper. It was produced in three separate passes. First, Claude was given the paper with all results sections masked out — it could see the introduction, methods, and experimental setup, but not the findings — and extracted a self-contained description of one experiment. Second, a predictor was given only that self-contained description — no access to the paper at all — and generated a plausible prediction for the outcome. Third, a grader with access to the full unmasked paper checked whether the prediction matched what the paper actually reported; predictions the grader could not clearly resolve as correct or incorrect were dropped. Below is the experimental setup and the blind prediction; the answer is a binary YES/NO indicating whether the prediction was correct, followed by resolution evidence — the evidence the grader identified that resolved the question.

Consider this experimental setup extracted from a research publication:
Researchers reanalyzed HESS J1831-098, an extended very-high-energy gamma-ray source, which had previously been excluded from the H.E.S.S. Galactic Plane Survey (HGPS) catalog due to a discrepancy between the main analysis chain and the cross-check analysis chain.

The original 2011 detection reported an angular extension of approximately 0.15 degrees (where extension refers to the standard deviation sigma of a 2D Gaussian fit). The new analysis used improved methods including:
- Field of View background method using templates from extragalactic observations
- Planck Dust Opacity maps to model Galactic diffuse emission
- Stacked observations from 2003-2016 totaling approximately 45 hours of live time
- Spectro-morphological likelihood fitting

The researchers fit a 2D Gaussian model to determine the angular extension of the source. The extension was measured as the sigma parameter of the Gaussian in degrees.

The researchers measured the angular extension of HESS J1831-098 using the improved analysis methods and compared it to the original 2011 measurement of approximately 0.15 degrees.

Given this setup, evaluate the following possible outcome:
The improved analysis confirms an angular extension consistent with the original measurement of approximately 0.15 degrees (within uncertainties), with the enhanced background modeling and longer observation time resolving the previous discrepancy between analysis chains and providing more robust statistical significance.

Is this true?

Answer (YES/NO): NO